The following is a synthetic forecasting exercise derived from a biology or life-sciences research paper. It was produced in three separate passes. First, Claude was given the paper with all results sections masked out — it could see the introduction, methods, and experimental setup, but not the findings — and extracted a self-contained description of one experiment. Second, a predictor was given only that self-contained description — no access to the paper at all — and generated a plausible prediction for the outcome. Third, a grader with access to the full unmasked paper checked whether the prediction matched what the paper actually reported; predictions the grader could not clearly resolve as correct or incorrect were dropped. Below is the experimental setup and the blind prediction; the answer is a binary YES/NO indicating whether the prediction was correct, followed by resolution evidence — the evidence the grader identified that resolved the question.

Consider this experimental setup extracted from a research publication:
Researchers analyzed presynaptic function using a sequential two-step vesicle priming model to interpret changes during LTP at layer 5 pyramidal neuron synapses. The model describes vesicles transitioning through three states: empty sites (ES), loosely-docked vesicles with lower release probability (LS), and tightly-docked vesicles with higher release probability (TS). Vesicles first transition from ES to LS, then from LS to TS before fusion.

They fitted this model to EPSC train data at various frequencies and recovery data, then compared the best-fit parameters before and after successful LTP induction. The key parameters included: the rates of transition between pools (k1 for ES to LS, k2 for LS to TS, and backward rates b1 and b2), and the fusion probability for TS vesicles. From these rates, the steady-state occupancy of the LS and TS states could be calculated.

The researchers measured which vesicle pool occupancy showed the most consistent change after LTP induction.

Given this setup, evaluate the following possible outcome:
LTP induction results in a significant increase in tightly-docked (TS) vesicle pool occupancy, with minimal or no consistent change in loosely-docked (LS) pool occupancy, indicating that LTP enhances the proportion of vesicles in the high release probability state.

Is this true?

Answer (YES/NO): YES